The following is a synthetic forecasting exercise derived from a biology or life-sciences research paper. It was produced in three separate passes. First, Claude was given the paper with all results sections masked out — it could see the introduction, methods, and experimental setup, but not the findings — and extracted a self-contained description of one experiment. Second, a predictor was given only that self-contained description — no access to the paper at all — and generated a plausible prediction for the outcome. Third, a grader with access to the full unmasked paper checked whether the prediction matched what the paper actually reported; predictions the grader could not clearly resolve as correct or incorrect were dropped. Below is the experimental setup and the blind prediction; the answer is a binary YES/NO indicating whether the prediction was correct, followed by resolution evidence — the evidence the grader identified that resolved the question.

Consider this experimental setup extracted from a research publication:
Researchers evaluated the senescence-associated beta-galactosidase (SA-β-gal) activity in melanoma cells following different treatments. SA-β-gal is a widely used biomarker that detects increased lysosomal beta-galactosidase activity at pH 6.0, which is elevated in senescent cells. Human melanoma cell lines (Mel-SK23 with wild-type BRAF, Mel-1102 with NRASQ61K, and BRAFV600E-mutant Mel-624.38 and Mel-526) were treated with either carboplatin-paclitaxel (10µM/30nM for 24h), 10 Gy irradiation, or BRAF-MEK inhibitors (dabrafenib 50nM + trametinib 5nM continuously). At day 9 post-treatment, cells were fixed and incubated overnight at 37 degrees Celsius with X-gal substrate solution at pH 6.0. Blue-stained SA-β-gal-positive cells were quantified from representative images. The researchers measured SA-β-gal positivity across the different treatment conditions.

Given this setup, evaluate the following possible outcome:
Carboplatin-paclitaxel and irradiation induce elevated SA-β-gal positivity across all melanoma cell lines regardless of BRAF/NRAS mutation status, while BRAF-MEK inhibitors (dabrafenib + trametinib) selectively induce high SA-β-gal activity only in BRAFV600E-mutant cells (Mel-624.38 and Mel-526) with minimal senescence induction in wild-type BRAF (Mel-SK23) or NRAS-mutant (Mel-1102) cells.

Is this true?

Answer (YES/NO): YES